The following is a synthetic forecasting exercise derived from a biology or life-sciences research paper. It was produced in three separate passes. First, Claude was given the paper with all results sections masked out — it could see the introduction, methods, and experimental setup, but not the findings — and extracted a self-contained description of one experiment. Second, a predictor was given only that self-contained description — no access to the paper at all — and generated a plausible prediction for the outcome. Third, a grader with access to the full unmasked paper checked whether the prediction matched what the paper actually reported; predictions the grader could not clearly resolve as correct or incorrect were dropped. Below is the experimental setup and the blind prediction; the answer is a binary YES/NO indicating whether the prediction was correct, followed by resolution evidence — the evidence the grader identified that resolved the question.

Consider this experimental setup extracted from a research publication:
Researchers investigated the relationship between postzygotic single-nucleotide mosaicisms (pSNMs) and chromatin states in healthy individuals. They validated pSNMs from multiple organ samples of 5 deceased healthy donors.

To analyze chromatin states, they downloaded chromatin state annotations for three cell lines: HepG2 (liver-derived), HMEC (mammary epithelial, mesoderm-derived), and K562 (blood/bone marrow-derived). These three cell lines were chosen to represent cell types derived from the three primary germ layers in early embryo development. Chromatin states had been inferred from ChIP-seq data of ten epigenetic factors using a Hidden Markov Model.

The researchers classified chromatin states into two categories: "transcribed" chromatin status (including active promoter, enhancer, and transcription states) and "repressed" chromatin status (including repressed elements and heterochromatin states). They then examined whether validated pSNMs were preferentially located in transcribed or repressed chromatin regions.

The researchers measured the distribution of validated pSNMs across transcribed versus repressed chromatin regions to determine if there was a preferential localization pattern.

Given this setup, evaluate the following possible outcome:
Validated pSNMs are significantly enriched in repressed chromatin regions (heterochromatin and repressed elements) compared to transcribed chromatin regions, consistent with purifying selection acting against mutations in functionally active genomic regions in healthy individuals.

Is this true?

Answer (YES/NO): NO